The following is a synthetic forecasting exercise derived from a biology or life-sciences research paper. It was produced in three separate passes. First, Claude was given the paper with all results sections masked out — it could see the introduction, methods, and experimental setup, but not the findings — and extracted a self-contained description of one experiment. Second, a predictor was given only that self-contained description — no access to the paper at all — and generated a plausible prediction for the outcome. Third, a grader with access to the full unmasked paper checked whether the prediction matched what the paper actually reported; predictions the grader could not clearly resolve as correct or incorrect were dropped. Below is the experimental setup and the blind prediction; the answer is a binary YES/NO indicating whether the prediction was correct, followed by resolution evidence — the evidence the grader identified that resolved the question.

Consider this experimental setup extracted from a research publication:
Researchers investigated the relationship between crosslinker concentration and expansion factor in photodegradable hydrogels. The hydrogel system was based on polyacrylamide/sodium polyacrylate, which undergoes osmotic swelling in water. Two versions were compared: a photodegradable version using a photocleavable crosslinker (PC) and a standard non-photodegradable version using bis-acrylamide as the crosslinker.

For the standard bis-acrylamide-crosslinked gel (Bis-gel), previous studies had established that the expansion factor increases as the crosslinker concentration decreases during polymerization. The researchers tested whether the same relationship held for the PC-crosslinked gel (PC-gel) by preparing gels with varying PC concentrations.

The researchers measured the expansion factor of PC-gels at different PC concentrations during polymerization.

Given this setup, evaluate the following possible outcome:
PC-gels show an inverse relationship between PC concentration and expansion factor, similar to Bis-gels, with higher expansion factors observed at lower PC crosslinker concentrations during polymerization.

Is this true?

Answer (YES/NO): YES